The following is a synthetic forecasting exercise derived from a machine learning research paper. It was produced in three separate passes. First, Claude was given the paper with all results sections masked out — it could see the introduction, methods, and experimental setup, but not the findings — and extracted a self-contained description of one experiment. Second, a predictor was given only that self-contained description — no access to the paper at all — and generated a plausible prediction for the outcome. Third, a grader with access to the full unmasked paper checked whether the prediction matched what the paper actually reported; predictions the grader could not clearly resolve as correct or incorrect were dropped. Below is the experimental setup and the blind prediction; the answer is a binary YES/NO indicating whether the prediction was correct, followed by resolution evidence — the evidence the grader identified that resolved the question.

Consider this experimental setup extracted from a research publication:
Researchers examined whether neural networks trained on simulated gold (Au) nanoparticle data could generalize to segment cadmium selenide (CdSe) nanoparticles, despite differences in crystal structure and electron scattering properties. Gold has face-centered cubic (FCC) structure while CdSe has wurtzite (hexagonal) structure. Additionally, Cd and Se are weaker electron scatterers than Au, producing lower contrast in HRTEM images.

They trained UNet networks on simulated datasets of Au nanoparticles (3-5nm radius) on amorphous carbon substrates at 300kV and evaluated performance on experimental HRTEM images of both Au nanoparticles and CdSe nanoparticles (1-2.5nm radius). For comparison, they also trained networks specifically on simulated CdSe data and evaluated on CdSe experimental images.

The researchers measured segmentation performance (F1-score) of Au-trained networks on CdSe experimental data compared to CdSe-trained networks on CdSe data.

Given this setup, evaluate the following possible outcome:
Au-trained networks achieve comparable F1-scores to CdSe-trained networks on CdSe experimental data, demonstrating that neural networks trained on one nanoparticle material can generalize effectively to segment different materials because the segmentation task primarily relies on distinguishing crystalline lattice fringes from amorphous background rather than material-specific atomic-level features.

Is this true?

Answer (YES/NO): NO